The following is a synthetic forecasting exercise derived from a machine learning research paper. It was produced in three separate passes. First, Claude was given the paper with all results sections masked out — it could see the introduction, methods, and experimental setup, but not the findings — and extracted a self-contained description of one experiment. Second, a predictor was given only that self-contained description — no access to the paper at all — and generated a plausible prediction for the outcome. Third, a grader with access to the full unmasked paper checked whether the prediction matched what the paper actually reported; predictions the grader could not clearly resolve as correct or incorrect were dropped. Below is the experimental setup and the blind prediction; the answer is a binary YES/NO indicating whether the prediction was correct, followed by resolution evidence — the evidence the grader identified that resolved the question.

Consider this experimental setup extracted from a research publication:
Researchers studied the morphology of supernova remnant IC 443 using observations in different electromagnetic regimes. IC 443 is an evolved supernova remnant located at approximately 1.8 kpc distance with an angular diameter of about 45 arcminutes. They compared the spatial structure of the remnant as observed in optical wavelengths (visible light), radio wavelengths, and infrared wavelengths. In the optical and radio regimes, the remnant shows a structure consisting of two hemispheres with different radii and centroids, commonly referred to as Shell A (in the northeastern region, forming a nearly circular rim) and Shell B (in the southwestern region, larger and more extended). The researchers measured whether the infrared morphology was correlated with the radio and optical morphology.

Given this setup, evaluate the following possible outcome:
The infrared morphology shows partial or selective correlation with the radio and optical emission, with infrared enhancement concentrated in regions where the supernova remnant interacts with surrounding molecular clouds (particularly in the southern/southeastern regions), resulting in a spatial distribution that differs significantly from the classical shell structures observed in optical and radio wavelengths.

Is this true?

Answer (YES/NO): YES